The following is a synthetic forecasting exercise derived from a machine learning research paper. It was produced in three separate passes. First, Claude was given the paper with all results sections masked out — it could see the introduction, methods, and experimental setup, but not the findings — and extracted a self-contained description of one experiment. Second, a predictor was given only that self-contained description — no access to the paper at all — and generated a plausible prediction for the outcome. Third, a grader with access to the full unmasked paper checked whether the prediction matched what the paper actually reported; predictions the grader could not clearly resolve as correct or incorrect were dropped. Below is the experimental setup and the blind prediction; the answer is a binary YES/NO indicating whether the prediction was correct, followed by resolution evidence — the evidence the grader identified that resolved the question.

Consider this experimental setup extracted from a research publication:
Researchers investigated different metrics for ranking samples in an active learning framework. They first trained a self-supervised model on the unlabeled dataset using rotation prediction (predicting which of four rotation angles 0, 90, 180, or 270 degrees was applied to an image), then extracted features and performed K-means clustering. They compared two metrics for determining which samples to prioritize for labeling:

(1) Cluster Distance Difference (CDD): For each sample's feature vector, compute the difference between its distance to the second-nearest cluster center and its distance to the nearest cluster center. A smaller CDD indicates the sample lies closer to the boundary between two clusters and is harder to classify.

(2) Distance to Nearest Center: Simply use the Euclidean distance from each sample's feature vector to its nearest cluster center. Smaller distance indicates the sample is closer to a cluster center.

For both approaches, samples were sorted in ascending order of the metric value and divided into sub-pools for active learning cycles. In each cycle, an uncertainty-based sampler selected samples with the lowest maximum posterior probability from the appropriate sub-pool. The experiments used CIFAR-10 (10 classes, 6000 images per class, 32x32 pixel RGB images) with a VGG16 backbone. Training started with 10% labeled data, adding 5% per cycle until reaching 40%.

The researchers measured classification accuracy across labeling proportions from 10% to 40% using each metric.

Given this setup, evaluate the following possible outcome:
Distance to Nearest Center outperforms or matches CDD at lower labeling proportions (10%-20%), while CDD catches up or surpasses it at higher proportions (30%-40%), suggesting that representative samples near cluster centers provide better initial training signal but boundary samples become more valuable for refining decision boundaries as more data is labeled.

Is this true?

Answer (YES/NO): NO